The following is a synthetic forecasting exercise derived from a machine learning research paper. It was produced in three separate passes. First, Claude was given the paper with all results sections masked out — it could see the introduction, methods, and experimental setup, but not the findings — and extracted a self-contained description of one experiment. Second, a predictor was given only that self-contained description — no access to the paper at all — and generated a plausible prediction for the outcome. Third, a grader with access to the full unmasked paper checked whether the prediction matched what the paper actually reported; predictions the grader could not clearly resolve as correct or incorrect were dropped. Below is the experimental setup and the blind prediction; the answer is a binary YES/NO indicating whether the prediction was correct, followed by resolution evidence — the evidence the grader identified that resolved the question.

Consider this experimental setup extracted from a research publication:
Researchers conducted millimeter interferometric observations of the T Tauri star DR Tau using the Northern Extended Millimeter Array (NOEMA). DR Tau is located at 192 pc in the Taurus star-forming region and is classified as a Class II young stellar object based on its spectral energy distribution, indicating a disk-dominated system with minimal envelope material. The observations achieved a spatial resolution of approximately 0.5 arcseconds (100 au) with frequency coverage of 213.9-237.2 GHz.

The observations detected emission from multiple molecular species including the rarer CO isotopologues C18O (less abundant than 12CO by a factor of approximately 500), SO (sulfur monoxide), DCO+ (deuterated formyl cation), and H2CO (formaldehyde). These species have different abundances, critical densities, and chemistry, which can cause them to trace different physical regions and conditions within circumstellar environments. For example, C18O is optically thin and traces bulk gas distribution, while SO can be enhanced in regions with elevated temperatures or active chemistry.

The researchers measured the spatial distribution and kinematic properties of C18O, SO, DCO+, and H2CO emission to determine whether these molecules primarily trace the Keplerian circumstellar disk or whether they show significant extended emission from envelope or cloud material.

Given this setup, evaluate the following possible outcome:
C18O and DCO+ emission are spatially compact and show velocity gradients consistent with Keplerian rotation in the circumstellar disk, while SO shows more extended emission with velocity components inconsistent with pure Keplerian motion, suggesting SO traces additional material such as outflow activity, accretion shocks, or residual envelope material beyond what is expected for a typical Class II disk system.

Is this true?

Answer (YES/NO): NO